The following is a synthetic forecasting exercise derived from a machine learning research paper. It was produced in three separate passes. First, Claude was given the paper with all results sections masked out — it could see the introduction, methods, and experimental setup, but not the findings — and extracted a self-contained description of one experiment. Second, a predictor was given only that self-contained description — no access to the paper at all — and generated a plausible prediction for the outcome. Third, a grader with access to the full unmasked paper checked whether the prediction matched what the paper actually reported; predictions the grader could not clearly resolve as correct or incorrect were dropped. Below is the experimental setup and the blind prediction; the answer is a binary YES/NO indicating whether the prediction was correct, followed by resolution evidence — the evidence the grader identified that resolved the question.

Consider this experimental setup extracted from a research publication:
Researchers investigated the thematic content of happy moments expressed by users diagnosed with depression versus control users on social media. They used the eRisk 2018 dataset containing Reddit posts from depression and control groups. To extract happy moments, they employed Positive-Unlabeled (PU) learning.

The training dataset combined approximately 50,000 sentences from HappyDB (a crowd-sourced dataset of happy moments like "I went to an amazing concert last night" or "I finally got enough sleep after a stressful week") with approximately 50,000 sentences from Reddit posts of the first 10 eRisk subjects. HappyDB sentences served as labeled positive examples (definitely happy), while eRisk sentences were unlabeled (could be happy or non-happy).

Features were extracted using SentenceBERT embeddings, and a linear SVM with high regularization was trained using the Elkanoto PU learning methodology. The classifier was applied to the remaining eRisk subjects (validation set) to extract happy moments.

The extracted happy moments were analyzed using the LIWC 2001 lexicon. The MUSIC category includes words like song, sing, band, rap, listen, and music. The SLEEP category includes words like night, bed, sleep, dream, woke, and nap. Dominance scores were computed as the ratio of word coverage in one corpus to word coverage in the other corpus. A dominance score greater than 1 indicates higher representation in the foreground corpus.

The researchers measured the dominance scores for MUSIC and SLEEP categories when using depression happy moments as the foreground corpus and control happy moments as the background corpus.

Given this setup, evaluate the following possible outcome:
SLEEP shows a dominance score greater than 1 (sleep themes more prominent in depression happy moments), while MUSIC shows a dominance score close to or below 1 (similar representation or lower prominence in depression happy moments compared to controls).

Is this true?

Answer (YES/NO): NO